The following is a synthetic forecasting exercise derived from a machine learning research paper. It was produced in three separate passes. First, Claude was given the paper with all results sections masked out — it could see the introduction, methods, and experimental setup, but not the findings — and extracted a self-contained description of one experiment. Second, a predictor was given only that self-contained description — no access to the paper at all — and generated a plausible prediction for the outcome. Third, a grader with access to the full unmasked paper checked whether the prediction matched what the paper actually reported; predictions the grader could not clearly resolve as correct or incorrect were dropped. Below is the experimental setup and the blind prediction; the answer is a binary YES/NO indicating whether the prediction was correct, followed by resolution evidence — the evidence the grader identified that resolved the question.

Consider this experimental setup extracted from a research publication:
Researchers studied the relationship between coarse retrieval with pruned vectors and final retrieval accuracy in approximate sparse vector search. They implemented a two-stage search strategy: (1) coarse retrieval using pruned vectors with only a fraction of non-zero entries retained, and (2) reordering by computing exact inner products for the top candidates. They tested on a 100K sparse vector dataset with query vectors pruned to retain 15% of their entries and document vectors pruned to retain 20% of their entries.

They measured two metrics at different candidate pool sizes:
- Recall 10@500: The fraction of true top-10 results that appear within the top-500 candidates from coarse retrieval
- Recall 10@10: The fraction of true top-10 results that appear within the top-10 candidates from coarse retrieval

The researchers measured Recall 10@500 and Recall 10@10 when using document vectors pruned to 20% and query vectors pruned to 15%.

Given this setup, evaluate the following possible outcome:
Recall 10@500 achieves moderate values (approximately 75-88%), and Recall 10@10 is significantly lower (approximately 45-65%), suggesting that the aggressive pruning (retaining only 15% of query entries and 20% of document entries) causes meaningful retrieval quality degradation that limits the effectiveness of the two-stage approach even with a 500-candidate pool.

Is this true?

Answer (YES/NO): NO